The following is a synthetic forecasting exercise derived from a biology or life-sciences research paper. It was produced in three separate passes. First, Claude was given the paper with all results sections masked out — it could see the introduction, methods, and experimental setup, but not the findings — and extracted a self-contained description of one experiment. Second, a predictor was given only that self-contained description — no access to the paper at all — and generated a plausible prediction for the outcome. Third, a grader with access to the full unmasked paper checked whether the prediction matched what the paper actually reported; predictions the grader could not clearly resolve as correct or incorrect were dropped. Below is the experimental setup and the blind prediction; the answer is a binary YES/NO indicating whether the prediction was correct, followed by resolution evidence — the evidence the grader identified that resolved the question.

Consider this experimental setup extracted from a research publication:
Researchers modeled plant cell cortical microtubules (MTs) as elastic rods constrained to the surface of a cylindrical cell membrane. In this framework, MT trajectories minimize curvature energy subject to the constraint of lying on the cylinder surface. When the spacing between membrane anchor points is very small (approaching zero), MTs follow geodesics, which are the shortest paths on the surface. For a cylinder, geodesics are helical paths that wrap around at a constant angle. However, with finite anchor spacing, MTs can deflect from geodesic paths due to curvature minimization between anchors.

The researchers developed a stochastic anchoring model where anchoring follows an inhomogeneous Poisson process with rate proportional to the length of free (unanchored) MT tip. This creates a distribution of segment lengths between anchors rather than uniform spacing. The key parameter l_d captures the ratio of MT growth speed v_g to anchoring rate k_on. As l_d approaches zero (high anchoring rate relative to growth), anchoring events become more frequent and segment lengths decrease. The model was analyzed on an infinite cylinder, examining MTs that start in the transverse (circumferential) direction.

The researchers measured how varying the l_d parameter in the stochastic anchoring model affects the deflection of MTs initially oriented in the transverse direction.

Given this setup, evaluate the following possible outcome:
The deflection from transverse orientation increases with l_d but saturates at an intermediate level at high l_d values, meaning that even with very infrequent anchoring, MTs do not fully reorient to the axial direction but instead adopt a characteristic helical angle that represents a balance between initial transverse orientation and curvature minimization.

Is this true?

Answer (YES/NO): NO